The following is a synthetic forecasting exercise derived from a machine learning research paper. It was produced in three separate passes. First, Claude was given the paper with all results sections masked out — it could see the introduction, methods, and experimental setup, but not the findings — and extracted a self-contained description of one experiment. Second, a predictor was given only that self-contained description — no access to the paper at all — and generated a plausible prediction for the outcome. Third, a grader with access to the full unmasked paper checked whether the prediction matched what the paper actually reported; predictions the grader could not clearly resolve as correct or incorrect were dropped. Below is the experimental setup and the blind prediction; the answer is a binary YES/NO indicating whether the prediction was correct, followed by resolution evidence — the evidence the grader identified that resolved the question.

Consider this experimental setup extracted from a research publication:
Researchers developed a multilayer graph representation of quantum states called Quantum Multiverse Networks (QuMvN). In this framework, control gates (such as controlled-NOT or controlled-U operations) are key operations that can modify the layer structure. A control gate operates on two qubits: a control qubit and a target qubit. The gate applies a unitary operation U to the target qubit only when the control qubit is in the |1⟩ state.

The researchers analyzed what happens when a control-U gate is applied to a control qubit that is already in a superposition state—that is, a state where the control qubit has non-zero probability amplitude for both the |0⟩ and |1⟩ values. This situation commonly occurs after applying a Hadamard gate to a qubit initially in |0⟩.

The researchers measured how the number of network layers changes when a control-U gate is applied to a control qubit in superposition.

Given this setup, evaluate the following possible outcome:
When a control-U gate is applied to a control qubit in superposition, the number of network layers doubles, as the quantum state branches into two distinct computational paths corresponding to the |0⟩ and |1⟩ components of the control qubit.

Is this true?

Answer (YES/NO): YES